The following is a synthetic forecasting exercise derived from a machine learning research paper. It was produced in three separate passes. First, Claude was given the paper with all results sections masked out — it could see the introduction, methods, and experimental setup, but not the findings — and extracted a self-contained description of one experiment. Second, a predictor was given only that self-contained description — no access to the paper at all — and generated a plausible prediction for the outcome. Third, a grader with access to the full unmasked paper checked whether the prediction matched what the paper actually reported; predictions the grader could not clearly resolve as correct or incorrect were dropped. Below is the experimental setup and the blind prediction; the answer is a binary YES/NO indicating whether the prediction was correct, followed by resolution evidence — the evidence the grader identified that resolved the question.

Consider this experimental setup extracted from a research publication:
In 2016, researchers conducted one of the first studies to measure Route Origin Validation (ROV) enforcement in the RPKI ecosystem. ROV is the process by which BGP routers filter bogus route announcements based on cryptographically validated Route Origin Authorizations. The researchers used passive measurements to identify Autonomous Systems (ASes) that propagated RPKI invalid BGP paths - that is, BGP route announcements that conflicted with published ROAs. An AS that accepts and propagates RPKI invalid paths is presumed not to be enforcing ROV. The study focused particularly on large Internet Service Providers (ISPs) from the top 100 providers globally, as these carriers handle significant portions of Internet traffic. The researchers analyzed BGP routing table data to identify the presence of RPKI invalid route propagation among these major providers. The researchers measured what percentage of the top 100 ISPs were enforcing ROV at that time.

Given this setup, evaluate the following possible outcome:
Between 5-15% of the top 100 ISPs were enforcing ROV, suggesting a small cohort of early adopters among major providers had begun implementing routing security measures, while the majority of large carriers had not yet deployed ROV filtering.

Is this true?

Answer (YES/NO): NO